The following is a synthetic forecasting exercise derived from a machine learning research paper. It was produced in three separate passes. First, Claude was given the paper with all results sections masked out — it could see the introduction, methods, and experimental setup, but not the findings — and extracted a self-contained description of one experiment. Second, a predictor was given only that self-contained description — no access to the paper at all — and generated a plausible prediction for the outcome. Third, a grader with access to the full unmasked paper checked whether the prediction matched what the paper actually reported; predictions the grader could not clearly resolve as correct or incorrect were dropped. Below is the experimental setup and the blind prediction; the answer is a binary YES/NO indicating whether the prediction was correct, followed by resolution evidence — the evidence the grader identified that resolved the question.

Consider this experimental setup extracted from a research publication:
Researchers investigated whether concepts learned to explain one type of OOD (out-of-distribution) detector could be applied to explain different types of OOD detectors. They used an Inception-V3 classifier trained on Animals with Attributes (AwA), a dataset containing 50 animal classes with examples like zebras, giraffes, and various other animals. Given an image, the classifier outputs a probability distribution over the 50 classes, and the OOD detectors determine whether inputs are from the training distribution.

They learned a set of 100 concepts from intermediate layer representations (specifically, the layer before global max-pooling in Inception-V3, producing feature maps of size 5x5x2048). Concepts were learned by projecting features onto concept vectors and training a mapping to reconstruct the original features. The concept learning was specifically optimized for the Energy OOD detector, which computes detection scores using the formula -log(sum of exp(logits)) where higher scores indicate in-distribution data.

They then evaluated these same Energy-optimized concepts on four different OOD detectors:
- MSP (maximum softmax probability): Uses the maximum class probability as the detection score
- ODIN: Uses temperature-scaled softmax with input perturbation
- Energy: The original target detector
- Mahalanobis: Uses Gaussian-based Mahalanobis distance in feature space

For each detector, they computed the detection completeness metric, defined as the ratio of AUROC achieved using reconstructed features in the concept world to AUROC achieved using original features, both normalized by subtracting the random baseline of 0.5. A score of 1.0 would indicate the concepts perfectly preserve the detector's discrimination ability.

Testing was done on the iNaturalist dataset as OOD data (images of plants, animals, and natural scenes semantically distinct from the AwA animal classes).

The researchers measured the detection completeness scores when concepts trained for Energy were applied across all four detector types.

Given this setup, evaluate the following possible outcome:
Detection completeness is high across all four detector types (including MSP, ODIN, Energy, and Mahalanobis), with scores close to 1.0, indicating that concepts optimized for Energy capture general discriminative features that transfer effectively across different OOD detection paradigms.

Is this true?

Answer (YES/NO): YES